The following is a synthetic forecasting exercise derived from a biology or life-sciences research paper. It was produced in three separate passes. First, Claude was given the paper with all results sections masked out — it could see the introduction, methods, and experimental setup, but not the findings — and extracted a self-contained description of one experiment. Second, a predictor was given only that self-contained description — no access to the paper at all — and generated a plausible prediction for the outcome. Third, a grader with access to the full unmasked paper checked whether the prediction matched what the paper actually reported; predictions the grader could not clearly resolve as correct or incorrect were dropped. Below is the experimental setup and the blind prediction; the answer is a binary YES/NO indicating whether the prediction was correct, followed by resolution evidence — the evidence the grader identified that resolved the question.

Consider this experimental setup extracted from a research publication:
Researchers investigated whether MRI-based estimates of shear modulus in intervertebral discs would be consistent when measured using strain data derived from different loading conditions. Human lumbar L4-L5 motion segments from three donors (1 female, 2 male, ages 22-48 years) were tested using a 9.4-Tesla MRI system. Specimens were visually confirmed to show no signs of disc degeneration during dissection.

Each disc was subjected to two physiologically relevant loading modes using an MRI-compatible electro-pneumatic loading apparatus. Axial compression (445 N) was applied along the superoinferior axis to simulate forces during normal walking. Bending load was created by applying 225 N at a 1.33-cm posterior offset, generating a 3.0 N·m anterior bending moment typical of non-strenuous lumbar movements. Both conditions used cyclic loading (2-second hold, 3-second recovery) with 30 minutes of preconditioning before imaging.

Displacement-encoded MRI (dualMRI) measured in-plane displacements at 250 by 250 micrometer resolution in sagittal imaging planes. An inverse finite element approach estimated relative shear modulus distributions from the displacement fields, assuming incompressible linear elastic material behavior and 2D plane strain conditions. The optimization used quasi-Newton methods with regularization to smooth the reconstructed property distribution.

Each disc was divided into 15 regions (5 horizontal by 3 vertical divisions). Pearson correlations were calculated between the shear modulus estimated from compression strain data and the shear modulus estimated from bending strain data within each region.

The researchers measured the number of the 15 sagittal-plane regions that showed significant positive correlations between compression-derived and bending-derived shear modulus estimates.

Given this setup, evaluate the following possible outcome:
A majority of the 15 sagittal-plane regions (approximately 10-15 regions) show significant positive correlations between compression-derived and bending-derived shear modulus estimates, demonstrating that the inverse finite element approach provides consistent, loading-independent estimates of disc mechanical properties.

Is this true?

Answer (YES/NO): NO